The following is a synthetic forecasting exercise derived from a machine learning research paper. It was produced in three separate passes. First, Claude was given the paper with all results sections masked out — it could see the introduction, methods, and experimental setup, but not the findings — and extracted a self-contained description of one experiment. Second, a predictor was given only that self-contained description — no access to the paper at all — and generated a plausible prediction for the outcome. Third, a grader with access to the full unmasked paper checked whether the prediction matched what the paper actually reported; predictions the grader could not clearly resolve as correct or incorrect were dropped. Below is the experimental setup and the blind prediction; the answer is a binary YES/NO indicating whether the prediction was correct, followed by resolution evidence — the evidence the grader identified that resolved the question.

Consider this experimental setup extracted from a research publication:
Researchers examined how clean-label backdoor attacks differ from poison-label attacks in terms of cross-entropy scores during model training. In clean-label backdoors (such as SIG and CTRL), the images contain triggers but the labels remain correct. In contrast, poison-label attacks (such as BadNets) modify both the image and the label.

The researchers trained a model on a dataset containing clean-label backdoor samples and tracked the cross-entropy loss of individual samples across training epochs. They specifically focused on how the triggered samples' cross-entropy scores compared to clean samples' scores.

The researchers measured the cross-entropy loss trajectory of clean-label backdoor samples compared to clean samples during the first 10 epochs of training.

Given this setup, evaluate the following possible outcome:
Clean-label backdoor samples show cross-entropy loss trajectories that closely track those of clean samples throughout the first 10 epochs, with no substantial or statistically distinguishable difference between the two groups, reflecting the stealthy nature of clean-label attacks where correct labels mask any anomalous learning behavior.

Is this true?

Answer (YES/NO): NO